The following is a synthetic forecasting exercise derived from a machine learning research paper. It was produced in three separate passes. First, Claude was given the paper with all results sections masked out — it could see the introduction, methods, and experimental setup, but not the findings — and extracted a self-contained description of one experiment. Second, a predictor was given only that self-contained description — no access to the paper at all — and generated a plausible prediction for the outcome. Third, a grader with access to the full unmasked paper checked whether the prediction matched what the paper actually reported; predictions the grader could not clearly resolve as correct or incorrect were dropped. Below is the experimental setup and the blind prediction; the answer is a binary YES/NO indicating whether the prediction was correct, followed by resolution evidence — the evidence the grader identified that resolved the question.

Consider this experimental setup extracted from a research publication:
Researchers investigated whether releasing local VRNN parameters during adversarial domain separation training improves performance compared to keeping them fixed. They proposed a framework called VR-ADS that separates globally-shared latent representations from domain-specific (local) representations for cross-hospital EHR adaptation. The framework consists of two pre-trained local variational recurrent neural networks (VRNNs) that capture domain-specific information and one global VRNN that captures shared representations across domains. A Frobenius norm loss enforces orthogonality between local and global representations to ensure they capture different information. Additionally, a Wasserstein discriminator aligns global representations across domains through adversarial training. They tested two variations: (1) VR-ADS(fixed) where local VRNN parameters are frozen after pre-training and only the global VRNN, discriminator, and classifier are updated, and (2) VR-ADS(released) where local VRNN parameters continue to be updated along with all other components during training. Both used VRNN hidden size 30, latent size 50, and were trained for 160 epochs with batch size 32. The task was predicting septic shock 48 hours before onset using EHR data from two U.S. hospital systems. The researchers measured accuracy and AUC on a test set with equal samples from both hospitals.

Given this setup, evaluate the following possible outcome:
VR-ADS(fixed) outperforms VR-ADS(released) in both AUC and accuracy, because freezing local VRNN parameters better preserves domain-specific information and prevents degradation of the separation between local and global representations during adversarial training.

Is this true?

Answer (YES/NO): NO